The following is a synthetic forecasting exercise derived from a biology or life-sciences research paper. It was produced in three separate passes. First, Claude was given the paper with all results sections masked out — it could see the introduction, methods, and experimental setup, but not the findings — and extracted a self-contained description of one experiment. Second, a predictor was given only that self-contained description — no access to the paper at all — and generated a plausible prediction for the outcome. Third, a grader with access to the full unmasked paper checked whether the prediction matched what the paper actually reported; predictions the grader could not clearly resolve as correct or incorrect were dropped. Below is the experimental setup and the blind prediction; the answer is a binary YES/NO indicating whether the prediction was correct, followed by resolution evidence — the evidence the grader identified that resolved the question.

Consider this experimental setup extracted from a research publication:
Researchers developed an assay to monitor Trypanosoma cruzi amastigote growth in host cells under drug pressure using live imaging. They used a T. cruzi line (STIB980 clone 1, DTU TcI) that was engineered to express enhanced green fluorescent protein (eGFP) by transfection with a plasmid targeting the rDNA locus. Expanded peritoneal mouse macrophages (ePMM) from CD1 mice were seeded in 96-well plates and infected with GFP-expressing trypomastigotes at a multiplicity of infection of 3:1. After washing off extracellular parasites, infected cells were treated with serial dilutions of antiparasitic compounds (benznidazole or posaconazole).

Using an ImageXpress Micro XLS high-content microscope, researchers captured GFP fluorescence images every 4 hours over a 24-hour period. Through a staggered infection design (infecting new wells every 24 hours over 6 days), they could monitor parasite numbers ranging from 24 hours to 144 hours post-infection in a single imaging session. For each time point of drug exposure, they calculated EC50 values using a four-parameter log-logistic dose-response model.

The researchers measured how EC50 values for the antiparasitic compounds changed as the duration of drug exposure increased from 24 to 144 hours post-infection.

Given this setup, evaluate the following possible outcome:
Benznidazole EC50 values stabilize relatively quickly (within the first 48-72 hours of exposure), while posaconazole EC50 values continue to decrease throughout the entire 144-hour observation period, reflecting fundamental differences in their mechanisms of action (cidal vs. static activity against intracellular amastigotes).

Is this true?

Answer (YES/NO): NO